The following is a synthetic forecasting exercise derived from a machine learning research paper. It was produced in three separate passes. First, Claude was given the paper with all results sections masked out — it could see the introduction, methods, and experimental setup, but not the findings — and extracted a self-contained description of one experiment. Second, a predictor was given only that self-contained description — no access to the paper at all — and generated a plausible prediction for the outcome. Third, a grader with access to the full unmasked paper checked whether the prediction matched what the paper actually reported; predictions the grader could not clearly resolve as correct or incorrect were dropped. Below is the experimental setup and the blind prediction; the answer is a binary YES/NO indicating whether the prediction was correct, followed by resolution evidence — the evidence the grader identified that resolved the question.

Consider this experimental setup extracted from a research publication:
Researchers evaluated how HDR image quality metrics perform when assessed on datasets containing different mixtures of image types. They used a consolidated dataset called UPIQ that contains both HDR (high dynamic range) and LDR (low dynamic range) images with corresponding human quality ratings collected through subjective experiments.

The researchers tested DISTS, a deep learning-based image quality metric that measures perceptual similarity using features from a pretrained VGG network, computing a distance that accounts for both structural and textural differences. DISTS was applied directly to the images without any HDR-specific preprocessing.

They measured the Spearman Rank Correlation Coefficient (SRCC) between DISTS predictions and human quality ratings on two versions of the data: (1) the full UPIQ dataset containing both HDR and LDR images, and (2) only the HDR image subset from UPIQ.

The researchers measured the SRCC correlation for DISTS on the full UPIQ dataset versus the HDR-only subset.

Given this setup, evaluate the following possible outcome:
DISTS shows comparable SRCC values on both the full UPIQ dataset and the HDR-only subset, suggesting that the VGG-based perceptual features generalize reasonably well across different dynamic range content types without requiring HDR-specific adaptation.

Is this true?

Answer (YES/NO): NO